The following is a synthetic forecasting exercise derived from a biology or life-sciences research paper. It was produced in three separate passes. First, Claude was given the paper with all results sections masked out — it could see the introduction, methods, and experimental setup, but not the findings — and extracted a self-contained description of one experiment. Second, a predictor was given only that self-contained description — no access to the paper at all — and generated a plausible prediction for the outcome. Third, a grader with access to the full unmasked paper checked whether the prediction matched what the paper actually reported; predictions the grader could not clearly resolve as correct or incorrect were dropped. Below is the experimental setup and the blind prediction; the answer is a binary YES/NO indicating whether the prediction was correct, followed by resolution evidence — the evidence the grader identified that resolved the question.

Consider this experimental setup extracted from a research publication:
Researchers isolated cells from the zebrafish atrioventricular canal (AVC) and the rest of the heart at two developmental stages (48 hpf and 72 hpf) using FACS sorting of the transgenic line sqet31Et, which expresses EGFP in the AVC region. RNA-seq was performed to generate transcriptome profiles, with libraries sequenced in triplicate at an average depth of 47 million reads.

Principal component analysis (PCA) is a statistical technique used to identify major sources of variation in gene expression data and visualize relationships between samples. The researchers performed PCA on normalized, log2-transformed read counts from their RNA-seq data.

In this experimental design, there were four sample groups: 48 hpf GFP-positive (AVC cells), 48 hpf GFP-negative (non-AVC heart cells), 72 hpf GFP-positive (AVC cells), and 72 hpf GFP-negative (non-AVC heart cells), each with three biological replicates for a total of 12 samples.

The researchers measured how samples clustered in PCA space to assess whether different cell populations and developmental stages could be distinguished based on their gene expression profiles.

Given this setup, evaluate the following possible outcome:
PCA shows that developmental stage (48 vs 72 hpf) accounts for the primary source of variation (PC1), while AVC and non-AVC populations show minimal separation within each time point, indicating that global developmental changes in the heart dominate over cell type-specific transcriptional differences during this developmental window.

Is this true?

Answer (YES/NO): NO